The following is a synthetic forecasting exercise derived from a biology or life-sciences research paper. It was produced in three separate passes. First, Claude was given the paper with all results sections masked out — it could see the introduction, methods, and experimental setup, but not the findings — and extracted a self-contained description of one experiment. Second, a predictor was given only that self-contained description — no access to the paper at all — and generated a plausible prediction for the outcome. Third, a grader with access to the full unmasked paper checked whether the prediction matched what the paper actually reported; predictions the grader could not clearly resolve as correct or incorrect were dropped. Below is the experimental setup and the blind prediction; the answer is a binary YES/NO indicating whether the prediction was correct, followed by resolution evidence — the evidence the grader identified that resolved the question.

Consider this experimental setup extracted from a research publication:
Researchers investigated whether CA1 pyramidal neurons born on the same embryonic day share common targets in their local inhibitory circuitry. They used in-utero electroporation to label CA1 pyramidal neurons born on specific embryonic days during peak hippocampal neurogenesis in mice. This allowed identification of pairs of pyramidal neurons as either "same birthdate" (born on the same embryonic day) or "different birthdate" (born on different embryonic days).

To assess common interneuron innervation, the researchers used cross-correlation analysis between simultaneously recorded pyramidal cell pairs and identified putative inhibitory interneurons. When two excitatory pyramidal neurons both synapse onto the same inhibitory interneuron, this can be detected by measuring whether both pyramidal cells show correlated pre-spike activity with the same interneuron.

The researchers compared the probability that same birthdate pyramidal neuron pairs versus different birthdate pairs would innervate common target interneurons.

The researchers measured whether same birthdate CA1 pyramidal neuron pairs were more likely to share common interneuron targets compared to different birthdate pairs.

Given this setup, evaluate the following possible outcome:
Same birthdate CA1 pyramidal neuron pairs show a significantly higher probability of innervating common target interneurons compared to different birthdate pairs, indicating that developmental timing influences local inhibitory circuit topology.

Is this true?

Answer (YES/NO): YES